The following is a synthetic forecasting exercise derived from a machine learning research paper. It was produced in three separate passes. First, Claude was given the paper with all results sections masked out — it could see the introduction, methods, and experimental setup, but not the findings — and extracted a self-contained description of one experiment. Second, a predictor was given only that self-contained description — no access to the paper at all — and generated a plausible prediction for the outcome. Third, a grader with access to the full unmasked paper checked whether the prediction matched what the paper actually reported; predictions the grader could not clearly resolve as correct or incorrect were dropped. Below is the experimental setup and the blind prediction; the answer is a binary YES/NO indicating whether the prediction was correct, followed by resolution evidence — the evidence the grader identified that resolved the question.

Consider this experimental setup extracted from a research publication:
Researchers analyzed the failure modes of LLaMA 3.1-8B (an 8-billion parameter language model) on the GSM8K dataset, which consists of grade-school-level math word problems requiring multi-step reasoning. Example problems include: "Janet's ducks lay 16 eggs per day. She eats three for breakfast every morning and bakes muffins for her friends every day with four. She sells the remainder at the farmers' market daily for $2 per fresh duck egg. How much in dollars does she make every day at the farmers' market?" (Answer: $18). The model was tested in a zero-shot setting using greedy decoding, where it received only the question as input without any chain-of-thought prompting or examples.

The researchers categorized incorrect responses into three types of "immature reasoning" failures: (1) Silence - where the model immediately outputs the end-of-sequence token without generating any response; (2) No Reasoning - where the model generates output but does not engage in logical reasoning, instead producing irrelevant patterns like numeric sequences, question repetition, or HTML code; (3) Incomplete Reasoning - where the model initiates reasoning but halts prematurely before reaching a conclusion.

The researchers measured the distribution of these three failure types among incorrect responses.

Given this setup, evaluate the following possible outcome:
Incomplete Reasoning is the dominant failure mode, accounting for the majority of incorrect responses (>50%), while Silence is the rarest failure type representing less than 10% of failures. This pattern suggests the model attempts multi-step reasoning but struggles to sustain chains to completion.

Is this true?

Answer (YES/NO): NO